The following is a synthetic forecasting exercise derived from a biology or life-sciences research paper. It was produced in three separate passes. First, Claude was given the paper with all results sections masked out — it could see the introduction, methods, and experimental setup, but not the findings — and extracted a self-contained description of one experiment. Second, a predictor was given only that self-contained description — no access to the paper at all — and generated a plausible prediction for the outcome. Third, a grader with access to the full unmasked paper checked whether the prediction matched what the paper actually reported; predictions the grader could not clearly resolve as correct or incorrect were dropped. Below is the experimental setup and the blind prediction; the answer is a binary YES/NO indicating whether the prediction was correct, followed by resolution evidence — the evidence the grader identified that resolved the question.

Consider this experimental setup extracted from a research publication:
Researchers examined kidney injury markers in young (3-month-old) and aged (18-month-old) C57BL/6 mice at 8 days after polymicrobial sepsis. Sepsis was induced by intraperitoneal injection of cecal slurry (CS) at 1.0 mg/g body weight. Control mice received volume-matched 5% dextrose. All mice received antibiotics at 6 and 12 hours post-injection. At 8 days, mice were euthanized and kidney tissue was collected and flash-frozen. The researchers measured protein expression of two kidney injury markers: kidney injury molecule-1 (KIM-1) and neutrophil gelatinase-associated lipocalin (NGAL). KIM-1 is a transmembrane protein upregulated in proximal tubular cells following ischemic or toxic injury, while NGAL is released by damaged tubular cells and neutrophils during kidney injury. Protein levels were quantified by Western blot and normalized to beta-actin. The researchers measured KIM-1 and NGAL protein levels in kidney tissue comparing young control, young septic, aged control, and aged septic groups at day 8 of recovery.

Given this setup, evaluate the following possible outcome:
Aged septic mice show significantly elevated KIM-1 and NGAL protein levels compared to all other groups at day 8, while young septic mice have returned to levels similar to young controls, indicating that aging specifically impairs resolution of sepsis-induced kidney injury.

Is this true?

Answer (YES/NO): NO